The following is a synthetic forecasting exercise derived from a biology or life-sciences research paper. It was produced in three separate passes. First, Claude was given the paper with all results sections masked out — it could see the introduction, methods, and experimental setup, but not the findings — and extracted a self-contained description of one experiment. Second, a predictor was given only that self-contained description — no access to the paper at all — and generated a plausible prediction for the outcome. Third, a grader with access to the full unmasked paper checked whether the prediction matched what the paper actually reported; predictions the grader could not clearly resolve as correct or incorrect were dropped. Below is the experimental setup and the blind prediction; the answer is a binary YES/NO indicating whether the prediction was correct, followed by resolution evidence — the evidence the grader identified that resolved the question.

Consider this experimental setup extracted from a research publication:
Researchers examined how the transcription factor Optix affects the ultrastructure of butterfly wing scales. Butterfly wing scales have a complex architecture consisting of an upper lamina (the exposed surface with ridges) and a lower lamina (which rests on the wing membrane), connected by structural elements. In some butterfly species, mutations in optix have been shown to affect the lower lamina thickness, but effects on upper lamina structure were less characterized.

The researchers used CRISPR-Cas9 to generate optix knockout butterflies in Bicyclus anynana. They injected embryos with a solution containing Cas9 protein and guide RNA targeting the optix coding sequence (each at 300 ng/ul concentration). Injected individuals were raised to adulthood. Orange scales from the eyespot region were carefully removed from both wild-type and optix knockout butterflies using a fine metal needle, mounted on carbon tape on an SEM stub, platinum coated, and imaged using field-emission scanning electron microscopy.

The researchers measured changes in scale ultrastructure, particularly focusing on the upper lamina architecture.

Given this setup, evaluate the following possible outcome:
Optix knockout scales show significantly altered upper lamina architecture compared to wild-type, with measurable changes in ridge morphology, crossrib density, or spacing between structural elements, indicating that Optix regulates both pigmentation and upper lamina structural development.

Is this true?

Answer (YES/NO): YES